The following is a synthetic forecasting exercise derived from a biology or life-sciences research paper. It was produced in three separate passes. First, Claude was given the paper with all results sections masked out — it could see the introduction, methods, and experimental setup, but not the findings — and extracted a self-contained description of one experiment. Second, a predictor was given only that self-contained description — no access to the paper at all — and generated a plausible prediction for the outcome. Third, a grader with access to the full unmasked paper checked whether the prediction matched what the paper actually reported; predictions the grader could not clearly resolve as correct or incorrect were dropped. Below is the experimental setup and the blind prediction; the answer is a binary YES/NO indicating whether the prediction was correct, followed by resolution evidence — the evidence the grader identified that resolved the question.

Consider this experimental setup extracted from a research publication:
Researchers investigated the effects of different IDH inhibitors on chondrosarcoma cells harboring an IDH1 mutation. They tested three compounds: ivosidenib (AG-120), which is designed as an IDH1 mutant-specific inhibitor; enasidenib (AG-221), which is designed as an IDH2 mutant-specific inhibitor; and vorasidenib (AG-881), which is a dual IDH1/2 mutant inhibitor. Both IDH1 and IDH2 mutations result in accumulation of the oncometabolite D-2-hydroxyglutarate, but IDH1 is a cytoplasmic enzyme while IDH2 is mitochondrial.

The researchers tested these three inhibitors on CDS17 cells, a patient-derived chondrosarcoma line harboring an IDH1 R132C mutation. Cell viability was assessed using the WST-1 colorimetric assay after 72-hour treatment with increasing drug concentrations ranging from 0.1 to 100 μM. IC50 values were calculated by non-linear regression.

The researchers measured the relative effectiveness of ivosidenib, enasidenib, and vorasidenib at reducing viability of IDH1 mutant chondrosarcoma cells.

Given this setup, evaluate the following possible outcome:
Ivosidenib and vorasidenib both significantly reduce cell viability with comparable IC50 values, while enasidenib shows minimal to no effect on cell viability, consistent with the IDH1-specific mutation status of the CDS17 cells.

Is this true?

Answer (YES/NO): NO